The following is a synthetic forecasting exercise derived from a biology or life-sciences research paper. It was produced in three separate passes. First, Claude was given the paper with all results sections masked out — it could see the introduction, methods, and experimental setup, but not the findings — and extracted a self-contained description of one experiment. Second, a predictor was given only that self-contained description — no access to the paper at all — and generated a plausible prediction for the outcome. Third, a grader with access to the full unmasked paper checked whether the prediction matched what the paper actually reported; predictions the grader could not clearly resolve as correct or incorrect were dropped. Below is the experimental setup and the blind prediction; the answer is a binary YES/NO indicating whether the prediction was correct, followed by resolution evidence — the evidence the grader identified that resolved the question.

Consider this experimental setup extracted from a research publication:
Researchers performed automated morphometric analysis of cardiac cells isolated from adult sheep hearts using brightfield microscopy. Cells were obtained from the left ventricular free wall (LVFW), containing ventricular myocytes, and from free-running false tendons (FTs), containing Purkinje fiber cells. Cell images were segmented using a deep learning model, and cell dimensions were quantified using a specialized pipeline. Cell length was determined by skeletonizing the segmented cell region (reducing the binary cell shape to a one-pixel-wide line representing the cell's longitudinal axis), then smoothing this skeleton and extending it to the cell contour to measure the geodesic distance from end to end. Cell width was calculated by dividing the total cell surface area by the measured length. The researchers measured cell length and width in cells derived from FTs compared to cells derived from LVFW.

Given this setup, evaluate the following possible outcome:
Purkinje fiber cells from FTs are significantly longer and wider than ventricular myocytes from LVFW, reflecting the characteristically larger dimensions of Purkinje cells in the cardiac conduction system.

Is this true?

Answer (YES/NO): NO